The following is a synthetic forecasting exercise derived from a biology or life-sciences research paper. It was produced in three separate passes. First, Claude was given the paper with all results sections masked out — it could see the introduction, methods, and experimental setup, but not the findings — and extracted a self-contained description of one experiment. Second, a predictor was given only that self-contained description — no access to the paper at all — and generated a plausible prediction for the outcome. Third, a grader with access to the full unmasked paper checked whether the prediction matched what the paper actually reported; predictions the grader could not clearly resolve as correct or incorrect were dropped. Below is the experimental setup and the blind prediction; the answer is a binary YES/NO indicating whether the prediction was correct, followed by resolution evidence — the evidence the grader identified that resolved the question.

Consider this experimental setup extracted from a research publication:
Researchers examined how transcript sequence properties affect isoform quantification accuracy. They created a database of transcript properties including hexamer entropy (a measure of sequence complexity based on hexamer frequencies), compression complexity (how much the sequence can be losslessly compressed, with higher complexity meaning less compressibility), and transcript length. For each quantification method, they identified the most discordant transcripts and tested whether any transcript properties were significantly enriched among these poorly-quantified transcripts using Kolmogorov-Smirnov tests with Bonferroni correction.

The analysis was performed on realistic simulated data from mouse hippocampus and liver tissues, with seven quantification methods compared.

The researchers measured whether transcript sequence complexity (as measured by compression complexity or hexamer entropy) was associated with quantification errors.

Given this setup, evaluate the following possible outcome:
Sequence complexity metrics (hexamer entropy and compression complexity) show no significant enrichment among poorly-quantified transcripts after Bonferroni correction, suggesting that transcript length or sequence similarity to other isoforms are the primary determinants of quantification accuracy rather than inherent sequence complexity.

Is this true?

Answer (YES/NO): NO